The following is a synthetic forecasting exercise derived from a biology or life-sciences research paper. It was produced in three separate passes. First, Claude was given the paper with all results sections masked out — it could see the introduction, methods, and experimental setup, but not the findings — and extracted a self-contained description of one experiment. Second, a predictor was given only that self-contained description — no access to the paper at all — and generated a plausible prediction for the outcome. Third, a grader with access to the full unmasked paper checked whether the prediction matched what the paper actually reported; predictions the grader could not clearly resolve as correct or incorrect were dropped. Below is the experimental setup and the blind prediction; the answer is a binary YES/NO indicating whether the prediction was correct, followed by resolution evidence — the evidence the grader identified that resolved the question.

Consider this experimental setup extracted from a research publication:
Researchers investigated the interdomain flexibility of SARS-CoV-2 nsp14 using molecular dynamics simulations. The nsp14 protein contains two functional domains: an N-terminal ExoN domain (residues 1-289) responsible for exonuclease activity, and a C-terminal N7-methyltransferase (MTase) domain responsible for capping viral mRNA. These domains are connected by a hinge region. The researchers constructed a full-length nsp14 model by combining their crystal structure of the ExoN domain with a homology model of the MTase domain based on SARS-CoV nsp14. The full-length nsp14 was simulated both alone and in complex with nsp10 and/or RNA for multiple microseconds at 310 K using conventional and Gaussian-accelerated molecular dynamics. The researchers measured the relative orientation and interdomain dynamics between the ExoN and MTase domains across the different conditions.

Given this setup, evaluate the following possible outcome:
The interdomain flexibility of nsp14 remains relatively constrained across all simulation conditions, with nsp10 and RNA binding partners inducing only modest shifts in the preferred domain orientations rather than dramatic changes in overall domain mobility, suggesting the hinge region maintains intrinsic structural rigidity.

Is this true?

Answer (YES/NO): NO